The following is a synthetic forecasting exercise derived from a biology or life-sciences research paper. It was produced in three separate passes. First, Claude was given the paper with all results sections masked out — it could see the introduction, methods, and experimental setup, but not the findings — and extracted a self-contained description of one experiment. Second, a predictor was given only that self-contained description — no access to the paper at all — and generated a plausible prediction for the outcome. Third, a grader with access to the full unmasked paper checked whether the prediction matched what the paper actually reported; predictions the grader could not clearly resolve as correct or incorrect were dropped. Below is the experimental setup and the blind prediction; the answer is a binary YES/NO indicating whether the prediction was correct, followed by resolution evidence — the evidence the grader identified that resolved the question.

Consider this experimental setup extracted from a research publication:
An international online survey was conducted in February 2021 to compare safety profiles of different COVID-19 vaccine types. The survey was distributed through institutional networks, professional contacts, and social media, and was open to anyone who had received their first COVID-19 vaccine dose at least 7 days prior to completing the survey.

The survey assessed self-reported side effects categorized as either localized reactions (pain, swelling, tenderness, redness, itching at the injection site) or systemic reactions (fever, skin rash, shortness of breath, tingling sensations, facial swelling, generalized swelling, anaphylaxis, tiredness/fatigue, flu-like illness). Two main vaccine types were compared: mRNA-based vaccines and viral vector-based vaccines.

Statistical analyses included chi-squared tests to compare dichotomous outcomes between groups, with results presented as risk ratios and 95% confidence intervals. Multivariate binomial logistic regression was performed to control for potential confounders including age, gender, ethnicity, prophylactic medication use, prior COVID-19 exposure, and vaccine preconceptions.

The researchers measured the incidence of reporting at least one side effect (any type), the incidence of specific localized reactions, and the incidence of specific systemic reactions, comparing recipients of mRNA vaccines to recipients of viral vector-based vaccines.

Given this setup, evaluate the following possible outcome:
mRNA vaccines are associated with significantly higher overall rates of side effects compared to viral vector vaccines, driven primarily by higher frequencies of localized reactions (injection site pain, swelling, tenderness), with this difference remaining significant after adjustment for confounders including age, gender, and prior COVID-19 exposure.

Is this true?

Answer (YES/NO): YES